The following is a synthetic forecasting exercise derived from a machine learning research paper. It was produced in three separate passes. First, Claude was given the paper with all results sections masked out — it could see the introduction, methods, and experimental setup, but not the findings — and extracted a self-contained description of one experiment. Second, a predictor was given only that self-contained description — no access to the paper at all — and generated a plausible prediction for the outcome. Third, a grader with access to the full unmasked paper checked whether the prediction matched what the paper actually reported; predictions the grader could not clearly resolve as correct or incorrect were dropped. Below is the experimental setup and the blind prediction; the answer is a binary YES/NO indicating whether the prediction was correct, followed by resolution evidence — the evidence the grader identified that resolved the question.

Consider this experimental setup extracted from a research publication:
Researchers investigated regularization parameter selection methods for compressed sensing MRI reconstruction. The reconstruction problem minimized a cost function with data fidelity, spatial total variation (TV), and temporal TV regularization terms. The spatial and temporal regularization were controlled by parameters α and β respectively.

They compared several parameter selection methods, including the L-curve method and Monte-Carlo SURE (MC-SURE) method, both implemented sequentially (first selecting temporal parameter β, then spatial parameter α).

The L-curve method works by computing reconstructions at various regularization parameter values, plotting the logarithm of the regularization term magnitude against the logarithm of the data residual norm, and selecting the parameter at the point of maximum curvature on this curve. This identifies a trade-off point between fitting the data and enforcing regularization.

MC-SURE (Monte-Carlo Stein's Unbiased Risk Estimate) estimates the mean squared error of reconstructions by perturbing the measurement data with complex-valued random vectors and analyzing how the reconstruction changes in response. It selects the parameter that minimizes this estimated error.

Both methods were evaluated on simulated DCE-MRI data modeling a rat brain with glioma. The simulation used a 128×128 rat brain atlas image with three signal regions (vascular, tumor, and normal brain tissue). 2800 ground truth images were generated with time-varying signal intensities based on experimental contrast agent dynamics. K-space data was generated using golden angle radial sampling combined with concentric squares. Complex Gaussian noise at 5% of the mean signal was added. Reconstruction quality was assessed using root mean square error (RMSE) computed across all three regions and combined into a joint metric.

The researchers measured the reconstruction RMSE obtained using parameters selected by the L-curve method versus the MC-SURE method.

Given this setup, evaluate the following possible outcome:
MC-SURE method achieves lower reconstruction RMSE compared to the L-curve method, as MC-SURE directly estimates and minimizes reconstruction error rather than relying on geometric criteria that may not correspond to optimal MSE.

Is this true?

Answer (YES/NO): YES